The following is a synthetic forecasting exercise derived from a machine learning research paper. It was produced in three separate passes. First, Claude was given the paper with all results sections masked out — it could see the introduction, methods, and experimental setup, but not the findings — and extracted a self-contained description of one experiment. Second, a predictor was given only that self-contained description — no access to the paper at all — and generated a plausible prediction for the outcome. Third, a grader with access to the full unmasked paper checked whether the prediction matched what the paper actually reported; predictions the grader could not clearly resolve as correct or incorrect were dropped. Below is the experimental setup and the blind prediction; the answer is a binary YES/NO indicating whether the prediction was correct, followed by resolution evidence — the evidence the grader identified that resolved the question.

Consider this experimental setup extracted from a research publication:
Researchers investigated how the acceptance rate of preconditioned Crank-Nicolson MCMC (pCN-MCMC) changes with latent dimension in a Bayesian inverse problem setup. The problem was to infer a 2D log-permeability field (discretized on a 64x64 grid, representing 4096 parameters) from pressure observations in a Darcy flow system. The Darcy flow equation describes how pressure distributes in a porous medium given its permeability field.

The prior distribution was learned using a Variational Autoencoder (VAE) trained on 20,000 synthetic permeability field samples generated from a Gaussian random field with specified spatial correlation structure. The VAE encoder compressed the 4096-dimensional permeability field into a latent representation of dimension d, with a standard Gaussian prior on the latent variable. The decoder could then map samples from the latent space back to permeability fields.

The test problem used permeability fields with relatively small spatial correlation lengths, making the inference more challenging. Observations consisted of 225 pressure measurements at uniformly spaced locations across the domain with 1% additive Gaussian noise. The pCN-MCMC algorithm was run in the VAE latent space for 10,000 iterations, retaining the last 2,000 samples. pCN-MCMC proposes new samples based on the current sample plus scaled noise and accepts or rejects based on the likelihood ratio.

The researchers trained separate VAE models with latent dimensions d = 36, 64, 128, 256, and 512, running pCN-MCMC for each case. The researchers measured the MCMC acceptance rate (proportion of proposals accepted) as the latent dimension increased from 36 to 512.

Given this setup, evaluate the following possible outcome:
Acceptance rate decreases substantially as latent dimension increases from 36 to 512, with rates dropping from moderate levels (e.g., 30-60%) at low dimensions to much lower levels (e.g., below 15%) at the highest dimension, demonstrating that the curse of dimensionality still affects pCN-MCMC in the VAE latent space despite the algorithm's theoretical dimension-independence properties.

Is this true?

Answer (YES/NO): NO